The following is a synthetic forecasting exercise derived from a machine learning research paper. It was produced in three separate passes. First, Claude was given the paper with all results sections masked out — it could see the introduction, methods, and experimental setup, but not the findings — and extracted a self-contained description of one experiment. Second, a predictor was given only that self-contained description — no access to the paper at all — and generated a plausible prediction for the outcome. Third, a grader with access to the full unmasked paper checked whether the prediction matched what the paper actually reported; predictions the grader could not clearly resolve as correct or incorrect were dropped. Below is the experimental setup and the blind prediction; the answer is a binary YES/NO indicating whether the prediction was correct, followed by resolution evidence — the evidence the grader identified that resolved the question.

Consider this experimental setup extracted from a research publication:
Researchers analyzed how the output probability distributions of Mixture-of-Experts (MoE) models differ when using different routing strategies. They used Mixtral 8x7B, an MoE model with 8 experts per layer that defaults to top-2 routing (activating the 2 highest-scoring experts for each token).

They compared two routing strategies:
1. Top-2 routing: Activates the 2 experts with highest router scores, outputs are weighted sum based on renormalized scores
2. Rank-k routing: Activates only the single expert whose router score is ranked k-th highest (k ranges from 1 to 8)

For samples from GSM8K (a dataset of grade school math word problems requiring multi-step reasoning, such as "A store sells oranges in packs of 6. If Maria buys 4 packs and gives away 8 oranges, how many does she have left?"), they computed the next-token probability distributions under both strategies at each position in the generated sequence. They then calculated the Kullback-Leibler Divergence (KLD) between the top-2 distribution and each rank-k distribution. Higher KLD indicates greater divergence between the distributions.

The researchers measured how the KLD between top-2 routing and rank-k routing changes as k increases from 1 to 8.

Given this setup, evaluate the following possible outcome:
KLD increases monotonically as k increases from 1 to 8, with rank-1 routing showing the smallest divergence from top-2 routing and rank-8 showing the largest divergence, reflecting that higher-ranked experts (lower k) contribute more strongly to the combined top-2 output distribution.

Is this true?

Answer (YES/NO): YES